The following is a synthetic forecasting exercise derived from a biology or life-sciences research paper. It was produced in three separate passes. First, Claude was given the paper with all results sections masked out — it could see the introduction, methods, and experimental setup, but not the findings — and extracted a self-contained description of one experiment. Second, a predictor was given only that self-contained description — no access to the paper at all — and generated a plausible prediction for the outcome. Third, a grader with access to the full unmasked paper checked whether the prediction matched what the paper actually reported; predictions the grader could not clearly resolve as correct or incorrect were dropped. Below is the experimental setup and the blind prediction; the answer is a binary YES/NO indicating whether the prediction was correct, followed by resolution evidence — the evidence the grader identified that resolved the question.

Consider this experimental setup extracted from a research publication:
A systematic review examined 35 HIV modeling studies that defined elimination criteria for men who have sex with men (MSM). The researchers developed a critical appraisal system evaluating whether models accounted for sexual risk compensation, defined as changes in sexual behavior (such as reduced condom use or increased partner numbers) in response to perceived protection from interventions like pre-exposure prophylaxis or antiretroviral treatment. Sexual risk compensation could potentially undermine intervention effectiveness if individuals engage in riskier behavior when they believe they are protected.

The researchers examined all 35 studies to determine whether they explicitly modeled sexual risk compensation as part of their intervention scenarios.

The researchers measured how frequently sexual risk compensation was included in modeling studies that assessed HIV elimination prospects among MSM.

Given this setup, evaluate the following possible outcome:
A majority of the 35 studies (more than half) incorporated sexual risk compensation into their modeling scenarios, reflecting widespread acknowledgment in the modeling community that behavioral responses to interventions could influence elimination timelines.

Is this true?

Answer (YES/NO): NO